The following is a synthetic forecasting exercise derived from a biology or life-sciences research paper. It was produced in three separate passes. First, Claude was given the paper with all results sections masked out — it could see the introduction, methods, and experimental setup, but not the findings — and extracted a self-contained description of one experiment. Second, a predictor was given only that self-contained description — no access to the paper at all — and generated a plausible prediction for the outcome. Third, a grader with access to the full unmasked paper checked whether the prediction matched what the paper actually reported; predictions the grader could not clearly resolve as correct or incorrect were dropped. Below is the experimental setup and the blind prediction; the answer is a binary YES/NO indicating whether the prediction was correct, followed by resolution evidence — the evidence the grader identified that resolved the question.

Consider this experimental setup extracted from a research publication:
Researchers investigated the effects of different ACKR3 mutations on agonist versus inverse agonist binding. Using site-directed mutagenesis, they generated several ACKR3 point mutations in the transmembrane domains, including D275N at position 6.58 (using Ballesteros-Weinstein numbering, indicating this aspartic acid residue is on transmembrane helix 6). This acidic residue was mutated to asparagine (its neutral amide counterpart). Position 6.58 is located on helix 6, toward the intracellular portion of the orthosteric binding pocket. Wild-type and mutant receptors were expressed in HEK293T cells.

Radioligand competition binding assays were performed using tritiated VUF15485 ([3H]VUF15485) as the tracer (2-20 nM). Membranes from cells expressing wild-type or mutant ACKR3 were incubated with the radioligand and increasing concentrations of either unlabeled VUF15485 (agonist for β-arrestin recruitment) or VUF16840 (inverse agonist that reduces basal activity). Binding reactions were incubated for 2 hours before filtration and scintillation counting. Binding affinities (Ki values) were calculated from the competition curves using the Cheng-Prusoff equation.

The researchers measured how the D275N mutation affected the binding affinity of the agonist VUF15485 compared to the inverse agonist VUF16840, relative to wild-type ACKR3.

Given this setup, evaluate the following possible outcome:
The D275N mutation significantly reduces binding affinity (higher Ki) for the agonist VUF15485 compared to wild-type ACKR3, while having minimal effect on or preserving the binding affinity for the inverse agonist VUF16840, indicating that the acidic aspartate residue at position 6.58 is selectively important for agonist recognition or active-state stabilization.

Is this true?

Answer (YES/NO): NO